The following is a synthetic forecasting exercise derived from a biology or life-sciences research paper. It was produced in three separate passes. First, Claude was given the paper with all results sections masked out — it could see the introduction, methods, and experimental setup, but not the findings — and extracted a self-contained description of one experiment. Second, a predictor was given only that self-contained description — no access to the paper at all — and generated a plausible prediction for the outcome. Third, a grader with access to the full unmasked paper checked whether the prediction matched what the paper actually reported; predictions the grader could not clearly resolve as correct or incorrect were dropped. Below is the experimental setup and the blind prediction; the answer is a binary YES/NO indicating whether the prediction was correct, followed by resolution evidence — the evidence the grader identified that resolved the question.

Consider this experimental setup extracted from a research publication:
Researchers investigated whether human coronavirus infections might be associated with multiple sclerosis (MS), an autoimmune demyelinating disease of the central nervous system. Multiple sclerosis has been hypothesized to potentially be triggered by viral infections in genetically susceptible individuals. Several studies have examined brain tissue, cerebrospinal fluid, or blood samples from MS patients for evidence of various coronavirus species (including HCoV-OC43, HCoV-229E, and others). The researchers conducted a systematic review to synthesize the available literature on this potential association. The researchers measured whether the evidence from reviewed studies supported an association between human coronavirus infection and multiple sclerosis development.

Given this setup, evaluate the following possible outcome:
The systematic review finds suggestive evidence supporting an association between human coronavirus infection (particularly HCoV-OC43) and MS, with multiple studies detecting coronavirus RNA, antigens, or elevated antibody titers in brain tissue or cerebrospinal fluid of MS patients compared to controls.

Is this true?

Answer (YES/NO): NO